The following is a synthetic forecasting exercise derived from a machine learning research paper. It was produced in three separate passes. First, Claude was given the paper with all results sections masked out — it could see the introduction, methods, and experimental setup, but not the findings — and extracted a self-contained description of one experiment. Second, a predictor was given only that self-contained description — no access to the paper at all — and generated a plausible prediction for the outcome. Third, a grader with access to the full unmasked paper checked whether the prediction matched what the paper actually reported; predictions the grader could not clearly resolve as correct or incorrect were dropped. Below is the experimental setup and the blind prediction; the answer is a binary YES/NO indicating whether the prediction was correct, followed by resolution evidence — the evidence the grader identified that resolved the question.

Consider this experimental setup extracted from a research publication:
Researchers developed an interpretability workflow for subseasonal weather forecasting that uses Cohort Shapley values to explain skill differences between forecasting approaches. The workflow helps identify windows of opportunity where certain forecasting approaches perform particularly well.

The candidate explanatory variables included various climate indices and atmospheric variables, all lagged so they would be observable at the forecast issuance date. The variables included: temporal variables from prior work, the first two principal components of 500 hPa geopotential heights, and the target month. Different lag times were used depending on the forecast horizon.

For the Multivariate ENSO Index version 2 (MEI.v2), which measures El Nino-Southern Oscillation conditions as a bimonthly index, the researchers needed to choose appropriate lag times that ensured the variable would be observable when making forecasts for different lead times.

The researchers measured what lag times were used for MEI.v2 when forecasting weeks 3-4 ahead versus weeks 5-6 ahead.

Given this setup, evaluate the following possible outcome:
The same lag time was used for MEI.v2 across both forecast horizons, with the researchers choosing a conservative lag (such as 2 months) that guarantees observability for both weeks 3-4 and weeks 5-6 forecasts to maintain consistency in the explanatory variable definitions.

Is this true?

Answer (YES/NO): NO